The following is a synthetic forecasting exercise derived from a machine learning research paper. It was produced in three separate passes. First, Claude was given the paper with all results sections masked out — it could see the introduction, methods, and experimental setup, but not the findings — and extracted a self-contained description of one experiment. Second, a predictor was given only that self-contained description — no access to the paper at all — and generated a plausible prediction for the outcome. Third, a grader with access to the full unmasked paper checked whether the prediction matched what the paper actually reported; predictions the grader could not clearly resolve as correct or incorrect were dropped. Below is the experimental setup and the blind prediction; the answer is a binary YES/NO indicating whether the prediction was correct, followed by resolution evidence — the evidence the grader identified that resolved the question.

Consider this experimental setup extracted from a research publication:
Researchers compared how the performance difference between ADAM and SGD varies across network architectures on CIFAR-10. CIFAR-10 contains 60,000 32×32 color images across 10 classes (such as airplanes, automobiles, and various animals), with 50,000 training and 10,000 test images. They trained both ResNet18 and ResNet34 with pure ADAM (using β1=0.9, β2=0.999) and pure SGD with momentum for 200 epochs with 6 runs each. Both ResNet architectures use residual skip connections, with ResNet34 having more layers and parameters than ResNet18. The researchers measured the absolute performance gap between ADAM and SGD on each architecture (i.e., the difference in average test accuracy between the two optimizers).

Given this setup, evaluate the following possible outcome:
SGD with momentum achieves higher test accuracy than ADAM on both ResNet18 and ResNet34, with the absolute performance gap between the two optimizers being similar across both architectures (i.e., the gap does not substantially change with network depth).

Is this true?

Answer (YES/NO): NO